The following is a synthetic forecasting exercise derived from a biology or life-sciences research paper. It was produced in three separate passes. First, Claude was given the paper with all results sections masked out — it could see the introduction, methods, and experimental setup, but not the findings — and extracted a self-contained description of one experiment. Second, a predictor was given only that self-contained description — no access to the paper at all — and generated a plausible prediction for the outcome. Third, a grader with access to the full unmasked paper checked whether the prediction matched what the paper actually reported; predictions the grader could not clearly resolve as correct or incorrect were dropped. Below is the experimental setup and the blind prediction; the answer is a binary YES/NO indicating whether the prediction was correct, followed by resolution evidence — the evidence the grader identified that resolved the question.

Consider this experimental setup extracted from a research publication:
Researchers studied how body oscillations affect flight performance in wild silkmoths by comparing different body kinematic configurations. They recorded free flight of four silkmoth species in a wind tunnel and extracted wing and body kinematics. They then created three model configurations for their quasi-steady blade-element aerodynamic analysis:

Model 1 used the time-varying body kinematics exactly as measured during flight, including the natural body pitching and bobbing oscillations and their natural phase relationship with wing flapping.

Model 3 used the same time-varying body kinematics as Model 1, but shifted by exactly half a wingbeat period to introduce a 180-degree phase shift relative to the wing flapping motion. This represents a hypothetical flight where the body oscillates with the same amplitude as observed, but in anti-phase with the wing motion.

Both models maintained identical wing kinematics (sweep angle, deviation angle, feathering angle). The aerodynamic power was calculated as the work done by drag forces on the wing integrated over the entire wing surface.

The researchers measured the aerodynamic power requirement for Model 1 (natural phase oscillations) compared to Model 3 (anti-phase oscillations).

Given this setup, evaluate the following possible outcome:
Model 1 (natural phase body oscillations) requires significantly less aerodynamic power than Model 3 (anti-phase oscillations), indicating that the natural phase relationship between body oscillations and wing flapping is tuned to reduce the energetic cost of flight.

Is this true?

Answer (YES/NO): YES